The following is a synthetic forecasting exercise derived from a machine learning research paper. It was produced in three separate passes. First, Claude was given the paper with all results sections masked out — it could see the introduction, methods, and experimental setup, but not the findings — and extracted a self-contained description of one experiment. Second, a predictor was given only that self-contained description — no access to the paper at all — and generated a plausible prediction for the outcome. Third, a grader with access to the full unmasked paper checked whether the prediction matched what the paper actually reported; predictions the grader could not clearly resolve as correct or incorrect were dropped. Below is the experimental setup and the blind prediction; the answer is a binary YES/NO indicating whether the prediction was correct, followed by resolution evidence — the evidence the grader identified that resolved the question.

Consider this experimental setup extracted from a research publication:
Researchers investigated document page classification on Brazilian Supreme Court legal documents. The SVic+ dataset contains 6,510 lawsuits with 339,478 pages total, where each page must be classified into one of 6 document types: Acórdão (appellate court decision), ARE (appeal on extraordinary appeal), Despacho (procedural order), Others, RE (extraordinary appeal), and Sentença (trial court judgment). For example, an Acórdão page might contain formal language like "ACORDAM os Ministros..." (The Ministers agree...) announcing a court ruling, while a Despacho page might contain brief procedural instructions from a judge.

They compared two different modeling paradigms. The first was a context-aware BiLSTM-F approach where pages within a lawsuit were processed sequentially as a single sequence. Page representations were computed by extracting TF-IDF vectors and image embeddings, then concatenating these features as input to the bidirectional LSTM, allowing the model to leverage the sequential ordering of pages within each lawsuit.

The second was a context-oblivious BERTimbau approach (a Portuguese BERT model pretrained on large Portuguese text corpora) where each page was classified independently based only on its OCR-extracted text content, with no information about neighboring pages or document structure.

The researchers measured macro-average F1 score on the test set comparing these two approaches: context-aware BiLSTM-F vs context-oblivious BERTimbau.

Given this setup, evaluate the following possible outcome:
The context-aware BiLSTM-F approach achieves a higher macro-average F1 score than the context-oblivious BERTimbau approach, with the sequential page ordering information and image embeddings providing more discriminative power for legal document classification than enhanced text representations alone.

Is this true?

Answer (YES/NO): YES